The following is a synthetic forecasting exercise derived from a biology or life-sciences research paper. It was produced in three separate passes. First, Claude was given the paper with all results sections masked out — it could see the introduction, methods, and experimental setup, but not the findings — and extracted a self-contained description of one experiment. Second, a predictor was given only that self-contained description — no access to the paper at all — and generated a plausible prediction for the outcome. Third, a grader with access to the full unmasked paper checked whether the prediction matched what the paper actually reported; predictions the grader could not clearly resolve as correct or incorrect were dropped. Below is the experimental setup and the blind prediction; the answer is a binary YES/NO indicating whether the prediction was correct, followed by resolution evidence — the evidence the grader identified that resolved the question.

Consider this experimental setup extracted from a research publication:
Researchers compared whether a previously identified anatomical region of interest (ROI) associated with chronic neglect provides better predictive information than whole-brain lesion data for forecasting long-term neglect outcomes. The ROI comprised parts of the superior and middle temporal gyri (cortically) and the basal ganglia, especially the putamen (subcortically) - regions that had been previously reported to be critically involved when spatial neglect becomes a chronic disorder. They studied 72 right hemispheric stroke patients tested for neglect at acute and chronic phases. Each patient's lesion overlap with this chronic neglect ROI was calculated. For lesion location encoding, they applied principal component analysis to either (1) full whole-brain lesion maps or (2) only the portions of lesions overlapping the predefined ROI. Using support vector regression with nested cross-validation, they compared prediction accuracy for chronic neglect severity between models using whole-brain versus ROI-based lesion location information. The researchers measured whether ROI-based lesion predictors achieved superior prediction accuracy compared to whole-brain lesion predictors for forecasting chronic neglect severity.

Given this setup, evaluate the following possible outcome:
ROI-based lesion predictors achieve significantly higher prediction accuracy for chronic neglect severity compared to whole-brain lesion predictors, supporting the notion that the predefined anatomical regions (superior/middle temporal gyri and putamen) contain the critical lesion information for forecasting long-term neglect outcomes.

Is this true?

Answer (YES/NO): NO